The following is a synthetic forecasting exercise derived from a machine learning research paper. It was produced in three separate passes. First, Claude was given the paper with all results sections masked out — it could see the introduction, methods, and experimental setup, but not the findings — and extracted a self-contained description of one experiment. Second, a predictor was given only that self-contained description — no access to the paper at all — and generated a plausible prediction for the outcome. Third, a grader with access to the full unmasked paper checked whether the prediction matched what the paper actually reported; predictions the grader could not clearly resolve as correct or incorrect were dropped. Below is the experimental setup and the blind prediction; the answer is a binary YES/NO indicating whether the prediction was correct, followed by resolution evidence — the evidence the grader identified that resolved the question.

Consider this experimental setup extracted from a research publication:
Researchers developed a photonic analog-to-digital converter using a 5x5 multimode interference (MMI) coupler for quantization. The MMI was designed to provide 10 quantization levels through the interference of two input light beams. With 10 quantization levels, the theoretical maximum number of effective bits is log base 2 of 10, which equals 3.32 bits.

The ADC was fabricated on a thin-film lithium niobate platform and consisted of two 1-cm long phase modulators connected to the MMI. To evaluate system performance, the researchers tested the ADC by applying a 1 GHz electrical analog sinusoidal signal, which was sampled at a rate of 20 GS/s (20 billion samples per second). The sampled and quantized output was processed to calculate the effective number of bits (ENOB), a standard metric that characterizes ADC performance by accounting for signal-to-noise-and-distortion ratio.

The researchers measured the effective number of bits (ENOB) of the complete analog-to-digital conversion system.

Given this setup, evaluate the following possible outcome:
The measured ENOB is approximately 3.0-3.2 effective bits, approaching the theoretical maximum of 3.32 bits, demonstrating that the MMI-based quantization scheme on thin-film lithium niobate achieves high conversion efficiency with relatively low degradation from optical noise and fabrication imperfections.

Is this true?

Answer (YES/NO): YES